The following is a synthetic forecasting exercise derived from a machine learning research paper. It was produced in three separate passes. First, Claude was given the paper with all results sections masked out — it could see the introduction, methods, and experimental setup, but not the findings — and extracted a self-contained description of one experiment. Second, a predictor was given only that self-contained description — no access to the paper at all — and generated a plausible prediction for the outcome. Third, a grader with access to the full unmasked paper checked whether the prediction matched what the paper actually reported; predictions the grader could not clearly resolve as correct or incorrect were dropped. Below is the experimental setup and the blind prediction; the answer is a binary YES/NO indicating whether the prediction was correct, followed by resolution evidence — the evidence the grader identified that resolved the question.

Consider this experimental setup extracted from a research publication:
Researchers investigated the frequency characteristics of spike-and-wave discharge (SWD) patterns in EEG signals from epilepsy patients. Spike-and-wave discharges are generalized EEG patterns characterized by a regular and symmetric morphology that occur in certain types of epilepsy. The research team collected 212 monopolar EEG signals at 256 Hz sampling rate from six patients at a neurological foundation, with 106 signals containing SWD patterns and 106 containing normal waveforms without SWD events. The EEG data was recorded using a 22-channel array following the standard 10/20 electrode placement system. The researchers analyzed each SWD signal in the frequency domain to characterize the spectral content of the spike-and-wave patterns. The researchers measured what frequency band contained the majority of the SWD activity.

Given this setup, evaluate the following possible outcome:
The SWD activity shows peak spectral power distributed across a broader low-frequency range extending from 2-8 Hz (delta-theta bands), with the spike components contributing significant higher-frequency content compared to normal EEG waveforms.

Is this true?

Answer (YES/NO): NO